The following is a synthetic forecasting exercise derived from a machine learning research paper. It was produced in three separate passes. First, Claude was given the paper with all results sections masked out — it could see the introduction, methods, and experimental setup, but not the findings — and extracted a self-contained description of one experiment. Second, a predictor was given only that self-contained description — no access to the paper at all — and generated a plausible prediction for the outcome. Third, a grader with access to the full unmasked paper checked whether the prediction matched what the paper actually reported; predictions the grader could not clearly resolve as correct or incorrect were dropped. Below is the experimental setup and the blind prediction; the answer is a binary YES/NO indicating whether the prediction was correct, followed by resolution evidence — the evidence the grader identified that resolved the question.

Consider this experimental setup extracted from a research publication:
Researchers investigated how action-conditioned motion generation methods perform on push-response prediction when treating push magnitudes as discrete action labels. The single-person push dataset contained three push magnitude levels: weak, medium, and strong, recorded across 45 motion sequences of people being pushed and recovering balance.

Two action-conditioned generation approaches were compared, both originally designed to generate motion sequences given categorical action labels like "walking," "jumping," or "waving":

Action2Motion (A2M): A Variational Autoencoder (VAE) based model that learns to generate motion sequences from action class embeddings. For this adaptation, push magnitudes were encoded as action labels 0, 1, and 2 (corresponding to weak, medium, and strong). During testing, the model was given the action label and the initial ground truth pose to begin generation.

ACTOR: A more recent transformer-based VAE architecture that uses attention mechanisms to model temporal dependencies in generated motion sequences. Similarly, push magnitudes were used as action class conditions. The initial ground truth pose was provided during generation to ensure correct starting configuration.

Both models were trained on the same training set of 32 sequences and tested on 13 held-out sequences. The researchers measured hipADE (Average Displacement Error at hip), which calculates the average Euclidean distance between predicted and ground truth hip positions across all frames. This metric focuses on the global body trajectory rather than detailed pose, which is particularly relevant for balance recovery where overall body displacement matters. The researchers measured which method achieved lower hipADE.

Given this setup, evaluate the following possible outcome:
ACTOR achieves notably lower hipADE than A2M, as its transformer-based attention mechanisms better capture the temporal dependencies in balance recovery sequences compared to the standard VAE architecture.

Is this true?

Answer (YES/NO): YES